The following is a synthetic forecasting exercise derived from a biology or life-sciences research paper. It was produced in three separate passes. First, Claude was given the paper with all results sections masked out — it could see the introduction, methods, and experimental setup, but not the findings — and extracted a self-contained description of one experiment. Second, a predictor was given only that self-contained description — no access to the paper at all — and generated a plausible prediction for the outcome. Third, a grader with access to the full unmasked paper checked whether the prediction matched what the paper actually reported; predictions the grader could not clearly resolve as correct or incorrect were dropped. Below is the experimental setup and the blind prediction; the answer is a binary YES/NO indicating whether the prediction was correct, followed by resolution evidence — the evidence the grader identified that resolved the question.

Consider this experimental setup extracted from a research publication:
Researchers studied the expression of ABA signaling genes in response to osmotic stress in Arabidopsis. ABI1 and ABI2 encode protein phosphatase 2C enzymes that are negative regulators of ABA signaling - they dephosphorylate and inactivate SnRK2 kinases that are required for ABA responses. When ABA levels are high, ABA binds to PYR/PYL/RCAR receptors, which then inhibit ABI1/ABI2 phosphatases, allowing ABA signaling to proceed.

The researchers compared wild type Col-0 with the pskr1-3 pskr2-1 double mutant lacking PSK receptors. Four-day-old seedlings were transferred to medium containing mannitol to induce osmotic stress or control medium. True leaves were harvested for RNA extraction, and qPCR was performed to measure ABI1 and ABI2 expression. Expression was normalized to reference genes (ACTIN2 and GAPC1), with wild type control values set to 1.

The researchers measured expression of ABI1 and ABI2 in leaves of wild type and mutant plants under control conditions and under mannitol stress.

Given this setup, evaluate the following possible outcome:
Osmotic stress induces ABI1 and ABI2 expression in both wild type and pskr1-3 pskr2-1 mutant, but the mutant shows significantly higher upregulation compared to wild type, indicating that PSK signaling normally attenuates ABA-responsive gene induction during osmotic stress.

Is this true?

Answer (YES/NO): YES